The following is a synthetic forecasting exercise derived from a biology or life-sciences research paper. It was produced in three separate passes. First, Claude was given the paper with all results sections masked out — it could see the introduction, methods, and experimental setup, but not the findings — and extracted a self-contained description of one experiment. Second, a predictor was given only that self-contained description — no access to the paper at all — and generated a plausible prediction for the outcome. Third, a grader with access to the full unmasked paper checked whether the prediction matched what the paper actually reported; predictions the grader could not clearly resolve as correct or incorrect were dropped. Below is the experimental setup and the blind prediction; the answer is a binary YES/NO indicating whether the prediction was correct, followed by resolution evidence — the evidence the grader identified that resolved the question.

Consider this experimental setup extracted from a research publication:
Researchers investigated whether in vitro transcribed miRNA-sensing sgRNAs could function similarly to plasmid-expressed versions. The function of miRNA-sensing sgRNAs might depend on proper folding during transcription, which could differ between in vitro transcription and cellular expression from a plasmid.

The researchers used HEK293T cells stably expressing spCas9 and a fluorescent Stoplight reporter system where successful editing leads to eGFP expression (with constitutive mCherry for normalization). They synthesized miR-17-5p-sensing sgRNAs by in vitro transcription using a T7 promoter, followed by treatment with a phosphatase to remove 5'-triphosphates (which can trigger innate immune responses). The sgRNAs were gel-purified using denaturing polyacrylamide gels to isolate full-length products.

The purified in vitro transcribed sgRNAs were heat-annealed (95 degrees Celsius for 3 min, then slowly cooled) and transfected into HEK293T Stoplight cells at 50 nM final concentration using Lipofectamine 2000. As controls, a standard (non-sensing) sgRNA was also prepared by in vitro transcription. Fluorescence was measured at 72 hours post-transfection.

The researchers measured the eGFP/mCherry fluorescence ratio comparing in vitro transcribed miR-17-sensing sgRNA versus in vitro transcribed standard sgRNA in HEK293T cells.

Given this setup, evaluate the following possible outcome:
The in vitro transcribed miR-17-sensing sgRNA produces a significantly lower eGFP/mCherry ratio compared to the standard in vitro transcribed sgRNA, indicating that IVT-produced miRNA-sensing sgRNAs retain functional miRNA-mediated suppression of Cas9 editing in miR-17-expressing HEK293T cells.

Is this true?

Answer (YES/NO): NO